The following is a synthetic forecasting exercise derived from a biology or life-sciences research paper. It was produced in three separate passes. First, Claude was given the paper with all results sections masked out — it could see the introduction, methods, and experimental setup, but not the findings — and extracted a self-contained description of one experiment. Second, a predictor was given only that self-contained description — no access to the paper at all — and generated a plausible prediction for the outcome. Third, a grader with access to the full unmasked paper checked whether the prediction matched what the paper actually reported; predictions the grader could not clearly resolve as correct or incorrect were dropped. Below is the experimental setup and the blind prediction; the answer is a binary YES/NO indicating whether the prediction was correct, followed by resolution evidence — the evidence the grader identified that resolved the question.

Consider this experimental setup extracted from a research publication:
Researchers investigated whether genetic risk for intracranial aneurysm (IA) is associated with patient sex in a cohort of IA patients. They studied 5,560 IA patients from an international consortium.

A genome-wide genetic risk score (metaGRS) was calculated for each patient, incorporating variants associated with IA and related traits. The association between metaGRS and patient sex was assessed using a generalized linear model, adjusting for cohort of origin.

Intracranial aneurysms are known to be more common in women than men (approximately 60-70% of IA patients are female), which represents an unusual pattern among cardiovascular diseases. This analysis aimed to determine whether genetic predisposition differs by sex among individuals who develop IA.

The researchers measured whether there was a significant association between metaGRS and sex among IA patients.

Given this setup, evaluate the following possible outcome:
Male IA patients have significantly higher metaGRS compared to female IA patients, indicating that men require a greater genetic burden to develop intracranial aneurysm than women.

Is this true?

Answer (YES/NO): NO